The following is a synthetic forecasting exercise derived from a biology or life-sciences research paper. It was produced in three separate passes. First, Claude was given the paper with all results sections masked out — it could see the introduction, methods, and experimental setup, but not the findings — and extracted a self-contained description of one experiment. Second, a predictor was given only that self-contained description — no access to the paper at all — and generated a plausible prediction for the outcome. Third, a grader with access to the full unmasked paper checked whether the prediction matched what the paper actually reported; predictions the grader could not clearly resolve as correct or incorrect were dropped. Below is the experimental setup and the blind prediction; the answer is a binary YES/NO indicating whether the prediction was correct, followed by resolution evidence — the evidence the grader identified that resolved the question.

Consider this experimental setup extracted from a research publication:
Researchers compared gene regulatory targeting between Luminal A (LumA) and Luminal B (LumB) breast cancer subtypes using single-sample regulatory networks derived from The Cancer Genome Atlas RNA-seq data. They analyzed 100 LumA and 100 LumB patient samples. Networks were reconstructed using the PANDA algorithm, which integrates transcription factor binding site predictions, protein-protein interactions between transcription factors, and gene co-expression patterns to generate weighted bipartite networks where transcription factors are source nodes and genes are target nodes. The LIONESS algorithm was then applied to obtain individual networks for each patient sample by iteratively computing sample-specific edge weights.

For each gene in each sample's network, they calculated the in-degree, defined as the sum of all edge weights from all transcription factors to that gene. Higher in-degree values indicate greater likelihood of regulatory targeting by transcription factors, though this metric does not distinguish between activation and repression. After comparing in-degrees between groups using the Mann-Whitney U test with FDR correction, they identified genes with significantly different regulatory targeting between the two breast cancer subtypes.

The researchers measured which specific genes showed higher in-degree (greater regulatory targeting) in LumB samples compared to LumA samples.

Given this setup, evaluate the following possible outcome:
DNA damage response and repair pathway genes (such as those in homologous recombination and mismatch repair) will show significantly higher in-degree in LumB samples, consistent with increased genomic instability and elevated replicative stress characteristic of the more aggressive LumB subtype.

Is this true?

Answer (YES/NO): NO